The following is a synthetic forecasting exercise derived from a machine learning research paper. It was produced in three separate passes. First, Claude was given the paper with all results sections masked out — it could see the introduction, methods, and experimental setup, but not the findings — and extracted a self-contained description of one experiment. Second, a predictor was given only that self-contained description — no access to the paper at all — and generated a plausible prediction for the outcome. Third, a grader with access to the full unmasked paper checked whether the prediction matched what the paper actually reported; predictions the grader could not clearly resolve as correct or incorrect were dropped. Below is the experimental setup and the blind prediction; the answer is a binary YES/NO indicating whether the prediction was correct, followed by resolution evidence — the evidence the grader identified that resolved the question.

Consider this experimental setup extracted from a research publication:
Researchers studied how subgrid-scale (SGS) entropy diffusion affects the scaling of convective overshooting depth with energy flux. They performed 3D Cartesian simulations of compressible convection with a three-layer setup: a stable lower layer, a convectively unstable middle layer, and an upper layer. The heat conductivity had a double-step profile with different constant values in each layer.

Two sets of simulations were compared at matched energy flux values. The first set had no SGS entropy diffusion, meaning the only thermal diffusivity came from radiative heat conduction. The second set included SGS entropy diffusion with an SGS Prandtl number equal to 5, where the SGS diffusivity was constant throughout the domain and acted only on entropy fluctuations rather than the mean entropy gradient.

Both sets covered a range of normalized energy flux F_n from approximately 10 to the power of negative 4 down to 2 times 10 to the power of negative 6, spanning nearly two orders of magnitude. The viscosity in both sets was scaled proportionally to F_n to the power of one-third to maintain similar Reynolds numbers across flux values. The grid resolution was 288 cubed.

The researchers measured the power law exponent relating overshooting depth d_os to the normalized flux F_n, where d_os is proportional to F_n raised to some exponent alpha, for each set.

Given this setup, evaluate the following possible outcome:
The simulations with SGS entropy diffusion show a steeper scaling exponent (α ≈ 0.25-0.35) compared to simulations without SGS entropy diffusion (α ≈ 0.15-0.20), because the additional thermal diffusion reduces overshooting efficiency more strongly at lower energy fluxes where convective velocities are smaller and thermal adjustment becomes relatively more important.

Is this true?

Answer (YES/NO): NO